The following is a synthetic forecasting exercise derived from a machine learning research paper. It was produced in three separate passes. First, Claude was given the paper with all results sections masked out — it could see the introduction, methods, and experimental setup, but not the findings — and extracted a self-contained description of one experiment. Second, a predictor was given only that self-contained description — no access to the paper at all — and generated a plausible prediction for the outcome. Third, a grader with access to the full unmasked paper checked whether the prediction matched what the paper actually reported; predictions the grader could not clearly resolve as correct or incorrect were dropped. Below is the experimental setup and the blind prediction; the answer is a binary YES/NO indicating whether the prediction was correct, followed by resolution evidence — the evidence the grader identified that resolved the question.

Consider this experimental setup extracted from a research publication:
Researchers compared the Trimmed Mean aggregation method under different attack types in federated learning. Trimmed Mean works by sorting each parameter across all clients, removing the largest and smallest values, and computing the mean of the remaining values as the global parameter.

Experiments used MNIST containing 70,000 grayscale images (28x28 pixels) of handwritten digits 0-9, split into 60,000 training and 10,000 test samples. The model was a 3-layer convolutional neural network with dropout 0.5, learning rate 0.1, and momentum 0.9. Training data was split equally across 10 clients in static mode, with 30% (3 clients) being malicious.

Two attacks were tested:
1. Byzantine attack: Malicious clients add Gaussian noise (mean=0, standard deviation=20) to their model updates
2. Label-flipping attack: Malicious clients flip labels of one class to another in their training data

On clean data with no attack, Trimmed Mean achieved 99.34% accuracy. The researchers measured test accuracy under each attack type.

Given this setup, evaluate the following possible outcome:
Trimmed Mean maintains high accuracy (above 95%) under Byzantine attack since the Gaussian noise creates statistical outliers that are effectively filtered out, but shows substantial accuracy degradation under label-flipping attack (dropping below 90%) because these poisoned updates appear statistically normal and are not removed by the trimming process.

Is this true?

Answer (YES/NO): NO